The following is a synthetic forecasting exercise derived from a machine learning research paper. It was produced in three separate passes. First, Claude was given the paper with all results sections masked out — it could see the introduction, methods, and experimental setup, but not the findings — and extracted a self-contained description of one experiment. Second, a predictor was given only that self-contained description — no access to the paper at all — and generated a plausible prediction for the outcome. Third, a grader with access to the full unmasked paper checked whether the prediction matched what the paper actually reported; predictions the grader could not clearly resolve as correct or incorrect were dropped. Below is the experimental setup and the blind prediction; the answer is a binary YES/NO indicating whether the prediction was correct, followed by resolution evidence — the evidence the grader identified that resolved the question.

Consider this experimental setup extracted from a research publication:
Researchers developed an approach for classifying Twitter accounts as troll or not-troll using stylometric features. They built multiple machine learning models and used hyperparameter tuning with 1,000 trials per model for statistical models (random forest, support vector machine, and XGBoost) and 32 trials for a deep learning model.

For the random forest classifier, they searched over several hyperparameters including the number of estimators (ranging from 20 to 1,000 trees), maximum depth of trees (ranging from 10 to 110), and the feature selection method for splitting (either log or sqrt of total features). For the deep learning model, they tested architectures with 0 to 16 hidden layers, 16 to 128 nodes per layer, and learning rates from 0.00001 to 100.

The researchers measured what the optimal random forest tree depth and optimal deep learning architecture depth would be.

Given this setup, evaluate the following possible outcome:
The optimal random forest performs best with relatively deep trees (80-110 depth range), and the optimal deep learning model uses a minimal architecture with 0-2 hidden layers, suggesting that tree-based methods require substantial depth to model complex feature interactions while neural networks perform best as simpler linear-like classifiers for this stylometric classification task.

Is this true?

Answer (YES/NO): NO